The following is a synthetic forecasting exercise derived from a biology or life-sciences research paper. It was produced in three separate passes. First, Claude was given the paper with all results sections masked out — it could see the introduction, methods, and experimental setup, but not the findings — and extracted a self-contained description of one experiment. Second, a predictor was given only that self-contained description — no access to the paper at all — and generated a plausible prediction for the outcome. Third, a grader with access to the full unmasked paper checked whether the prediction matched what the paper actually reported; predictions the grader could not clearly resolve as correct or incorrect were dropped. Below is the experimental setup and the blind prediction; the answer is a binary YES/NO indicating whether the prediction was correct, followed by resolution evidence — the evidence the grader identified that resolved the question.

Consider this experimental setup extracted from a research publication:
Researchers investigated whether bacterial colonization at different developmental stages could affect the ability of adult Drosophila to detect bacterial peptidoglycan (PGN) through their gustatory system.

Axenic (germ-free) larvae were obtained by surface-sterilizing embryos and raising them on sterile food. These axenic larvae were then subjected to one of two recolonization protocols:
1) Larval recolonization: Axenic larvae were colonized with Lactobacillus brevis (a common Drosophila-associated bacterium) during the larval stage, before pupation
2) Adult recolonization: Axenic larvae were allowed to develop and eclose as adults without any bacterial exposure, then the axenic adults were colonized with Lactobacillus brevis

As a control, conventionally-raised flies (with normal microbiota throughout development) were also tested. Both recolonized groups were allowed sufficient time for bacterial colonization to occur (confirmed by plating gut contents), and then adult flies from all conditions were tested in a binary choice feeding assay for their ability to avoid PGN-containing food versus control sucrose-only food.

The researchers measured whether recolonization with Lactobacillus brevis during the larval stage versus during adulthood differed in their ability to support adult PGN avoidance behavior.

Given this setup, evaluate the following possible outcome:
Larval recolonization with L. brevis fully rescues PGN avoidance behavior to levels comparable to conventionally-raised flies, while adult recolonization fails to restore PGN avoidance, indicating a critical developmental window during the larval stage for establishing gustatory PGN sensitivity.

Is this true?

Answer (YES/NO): YES